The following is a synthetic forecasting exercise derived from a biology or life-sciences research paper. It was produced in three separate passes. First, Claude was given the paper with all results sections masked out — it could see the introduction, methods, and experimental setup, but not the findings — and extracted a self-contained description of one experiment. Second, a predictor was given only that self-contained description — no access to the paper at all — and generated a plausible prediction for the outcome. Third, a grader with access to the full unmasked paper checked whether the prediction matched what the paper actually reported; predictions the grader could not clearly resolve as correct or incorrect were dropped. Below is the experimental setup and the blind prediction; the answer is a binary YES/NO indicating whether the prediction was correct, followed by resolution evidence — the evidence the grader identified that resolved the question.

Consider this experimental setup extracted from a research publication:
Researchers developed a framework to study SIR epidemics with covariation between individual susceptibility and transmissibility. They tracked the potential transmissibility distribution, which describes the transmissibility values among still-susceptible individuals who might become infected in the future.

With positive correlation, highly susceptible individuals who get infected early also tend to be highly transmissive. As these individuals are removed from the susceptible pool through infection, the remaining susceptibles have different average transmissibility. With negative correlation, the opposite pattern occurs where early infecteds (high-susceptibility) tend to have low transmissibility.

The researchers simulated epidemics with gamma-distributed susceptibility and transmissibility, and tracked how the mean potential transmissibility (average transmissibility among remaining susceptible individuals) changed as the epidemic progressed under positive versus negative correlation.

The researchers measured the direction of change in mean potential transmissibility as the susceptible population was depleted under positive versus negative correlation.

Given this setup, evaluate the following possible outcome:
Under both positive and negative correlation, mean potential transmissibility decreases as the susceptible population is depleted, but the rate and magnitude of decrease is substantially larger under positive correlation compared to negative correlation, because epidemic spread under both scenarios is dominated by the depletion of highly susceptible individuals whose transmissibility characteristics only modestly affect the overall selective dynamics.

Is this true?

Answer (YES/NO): NO